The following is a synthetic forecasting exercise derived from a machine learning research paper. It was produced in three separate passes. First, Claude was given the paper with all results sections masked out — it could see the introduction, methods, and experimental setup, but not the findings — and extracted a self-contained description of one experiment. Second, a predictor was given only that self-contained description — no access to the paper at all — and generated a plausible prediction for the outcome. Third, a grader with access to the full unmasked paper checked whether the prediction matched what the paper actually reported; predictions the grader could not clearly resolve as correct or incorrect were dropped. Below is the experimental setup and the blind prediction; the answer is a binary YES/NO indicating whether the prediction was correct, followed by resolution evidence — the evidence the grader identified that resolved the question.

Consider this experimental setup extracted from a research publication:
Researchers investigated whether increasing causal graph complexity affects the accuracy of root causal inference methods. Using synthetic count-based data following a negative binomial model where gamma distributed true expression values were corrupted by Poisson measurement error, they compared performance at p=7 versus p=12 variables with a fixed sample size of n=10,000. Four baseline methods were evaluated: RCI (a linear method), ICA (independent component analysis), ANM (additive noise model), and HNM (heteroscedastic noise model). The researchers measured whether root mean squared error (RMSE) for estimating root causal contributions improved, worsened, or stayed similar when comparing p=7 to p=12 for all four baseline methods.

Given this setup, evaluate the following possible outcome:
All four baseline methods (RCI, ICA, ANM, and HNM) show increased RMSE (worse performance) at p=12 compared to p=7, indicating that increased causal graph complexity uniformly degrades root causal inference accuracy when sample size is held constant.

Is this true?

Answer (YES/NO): NO